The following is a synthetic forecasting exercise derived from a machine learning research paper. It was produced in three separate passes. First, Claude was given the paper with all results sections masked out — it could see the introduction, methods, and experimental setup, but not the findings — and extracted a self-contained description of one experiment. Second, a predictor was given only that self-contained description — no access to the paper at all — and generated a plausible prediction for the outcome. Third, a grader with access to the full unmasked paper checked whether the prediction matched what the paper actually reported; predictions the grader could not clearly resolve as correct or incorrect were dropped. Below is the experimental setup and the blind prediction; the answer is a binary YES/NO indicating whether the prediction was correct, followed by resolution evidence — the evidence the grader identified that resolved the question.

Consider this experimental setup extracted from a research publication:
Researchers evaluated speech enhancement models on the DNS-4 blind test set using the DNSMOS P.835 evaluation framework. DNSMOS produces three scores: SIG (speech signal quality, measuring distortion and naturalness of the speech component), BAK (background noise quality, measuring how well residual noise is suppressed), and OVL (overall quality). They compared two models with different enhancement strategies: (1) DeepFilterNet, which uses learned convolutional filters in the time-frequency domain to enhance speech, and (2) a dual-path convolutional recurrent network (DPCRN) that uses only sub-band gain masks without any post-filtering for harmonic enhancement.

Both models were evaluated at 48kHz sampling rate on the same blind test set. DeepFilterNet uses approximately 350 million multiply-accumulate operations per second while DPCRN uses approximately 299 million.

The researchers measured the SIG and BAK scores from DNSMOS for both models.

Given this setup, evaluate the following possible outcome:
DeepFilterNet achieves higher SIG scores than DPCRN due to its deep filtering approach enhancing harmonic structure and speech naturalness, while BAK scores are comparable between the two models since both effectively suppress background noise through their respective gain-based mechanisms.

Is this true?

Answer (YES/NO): NO